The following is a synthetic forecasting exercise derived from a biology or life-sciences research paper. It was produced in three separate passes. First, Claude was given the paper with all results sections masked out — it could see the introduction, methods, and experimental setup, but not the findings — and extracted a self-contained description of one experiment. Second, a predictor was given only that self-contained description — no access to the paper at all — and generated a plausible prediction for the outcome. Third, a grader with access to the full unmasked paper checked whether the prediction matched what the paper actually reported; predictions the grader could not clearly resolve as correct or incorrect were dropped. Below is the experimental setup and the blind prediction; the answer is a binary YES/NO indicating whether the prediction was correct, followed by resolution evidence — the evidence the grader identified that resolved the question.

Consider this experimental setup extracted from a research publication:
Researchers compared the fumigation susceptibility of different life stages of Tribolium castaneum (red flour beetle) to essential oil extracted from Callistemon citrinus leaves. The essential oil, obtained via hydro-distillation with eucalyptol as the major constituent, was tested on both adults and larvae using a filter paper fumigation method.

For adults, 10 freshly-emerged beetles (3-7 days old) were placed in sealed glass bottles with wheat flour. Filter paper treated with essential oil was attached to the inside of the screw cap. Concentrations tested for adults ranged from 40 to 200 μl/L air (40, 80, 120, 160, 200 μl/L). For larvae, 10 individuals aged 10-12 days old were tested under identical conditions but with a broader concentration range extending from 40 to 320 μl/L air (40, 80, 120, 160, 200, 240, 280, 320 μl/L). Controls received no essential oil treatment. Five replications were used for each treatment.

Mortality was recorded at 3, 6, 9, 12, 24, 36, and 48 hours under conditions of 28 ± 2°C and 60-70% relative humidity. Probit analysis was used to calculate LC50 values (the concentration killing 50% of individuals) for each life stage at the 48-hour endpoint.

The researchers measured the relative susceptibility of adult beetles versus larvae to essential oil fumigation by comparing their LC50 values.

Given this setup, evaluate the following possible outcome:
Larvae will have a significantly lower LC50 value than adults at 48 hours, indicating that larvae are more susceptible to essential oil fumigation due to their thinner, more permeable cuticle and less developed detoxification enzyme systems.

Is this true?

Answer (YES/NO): NO